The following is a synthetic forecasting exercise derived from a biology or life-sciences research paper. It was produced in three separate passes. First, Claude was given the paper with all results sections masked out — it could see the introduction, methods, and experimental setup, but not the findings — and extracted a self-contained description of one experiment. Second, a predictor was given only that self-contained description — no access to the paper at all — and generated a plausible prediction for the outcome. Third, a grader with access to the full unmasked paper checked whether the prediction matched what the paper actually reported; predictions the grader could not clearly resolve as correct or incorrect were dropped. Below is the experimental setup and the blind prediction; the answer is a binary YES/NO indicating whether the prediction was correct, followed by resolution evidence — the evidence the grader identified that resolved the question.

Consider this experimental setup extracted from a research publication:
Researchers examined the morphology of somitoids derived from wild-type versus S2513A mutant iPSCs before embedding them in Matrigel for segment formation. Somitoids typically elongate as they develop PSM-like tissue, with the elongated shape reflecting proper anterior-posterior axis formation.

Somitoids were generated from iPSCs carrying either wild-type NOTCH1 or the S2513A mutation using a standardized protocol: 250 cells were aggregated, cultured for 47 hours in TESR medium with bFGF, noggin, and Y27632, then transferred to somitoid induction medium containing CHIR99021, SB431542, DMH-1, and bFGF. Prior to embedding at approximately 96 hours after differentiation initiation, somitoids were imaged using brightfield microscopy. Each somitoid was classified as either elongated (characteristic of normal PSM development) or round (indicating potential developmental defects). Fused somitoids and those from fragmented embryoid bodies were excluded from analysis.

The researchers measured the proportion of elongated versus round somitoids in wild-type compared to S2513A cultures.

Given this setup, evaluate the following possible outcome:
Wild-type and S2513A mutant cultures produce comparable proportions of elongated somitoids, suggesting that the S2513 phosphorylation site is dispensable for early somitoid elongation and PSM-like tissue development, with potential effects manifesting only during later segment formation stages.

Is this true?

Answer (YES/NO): NO